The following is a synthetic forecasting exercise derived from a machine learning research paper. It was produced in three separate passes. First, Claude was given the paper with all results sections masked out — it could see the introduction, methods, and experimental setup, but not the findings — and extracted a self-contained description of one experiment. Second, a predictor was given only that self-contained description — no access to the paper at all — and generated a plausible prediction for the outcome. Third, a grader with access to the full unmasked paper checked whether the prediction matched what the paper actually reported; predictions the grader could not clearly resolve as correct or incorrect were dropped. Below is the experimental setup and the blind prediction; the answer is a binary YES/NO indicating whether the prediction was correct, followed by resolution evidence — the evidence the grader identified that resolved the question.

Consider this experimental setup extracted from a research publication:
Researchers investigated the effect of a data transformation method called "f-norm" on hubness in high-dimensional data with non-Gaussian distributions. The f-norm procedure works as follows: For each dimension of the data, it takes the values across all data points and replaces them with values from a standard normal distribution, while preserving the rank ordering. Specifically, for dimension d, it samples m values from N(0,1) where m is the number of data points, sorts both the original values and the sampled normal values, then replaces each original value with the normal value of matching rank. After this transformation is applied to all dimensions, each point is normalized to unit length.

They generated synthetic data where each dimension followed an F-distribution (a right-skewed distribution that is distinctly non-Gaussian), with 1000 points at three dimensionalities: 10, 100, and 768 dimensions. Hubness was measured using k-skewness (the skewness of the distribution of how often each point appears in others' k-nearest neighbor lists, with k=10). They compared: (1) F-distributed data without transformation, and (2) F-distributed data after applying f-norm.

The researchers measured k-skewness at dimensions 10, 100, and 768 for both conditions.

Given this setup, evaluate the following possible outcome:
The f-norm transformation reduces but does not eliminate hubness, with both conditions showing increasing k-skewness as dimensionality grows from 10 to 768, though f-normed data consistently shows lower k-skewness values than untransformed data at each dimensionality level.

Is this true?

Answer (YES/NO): NO